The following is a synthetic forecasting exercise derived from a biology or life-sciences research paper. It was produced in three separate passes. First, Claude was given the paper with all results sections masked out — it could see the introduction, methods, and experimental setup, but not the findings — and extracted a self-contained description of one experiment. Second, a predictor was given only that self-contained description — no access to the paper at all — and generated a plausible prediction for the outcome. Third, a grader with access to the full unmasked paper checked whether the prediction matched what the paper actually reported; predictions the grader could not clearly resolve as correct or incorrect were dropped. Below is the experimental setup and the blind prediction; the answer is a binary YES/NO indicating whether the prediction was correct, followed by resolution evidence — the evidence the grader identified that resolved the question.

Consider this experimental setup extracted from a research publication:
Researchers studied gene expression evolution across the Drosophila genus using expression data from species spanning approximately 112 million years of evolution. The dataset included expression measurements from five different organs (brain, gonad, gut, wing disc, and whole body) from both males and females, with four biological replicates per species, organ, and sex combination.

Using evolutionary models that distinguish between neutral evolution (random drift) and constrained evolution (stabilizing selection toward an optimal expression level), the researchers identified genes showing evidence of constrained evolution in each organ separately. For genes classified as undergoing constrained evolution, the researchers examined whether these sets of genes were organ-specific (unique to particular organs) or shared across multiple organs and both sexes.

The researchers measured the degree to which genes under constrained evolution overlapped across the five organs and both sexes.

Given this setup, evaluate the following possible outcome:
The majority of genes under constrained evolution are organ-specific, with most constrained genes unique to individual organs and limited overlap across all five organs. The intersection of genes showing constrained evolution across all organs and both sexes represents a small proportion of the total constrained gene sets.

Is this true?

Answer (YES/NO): NO